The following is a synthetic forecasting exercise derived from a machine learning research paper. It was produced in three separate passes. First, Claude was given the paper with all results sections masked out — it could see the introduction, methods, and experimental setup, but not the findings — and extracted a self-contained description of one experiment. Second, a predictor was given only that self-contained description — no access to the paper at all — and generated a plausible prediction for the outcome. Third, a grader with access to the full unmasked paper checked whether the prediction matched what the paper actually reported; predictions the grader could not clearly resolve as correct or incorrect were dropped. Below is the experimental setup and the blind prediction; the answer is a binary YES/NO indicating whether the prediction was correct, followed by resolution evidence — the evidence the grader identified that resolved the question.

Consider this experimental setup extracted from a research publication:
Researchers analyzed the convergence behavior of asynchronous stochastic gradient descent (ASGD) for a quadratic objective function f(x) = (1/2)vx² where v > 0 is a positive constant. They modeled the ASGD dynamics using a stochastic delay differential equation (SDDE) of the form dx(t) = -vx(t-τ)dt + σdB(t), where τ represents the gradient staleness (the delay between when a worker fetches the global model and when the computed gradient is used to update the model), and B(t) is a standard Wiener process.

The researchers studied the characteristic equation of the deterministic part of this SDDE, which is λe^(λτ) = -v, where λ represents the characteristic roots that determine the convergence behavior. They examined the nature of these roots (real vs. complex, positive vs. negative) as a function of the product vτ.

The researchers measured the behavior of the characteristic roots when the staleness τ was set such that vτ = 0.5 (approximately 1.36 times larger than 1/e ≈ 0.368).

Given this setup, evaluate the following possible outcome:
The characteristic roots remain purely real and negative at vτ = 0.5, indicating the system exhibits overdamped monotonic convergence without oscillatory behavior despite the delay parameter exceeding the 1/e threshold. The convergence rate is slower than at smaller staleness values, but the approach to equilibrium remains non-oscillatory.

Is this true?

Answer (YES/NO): NO